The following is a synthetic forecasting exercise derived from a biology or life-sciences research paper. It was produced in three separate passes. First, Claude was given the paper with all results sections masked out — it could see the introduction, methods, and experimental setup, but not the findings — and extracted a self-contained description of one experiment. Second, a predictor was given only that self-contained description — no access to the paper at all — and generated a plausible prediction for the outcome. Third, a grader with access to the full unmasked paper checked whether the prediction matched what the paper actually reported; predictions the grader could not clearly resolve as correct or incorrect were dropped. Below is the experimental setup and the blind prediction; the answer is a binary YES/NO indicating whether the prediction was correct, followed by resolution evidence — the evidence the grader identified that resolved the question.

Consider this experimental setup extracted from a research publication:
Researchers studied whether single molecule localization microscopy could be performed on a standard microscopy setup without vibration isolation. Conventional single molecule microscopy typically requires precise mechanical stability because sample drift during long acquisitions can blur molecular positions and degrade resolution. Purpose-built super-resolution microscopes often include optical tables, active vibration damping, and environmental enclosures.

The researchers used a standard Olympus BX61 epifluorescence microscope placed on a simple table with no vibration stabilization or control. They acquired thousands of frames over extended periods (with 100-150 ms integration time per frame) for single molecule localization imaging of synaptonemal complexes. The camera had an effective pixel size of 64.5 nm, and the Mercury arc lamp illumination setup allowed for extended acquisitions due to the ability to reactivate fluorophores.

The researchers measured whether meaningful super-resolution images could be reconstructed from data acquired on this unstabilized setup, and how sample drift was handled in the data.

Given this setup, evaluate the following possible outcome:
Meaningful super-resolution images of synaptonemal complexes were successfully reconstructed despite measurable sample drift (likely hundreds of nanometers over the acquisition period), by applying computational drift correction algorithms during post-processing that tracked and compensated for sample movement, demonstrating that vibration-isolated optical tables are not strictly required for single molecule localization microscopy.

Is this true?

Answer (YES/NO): YES